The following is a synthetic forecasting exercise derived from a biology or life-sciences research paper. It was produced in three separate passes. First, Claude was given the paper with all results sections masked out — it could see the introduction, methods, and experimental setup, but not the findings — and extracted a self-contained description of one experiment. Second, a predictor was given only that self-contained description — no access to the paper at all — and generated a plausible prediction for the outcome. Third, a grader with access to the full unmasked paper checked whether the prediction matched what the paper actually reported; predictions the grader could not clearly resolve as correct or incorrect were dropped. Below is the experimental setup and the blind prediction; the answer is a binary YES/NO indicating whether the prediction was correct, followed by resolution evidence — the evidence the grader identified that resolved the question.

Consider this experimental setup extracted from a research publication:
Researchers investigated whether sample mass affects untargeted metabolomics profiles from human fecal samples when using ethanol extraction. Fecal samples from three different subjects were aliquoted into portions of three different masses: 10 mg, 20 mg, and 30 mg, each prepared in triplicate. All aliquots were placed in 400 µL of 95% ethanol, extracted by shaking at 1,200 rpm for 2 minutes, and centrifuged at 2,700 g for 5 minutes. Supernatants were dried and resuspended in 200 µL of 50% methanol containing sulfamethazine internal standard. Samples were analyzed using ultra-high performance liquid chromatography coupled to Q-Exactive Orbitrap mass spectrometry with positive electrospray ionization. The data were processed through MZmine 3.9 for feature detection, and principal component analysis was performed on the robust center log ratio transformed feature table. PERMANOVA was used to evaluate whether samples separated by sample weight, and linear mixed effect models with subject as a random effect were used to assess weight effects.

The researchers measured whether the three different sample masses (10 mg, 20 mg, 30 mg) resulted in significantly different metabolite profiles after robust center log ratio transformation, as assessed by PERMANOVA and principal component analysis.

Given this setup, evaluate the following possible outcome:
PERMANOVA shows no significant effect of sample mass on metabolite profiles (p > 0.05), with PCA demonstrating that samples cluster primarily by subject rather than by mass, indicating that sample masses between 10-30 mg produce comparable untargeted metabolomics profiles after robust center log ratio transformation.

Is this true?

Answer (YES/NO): YES